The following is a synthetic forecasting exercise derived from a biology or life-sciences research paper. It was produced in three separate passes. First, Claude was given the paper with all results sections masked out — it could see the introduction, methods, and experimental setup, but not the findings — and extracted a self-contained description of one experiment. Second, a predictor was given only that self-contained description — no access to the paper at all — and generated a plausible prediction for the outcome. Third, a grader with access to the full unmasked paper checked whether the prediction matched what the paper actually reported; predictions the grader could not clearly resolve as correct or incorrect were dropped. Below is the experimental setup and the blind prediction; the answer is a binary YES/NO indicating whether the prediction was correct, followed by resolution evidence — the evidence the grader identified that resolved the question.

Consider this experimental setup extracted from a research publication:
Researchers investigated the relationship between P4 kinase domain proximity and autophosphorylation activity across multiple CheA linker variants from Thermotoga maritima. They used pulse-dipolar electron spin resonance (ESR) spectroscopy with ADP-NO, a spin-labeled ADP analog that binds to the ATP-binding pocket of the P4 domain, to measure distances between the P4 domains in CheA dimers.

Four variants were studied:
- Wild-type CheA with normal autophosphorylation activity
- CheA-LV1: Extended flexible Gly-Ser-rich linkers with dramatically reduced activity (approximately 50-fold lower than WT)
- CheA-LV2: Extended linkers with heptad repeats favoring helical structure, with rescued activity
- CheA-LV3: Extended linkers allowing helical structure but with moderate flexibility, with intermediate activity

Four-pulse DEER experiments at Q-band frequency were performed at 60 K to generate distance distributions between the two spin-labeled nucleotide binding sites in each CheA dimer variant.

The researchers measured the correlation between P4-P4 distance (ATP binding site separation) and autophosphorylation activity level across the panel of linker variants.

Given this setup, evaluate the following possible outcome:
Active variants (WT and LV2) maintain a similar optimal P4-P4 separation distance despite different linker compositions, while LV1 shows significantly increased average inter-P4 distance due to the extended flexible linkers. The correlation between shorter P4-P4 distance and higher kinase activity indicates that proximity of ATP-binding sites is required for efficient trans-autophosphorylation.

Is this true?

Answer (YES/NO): NO